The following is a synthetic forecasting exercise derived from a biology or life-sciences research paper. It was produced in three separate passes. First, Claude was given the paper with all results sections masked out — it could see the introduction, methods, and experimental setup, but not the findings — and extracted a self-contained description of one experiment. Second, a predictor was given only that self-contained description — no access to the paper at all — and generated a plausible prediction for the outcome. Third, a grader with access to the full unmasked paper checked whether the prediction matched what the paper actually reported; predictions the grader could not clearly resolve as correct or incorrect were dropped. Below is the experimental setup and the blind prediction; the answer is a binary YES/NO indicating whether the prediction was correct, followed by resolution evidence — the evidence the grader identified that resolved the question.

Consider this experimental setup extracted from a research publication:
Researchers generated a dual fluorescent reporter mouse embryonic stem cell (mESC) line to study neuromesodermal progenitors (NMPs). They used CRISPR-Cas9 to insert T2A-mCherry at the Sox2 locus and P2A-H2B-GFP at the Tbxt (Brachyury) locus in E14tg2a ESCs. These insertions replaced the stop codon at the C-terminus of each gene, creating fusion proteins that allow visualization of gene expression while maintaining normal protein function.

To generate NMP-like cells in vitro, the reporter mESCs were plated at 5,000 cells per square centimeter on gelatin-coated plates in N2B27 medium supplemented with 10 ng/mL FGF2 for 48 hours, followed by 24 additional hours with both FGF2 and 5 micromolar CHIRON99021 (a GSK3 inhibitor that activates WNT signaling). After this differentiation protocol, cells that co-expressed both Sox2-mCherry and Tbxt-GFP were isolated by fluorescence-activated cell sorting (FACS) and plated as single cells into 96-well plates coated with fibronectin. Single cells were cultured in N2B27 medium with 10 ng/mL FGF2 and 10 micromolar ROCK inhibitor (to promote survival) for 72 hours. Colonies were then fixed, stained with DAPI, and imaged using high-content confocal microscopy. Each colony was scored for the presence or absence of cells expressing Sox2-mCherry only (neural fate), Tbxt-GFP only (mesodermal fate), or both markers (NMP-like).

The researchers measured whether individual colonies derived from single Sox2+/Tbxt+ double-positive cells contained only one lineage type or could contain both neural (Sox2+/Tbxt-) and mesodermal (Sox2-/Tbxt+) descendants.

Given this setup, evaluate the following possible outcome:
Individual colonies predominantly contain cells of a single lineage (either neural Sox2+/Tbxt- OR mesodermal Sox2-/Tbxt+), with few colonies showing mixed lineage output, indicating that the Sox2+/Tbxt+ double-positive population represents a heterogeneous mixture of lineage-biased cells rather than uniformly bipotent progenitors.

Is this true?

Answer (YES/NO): NO